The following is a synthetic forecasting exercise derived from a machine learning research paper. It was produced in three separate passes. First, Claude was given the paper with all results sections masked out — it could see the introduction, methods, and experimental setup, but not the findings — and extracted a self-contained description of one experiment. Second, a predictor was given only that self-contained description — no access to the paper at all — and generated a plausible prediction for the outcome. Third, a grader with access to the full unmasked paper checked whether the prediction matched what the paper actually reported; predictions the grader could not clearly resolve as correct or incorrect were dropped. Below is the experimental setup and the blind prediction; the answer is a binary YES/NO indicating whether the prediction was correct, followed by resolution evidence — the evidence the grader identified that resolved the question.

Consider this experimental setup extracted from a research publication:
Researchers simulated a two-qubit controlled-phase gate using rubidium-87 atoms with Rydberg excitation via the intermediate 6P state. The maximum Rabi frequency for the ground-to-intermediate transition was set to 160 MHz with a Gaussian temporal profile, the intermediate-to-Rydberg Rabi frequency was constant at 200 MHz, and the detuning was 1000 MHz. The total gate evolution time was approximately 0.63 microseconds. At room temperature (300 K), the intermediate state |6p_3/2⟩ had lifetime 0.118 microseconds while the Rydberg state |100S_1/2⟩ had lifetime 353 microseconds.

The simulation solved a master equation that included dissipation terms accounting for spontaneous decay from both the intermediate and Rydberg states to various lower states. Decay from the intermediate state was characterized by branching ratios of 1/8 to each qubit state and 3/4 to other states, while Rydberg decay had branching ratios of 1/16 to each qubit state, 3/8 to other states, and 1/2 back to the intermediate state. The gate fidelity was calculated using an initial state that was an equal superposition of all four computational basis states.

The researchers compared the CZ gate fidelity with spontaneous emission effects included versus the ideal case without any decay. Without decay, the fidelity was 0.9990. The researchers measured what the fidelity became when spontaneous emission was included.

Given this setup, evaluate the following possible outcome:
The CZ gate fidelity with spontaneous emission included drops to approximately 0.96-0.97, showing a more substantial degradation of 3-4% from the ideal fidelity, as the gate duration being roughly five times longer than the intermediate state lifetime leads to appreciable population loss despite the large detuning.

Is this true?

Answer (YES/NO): NO